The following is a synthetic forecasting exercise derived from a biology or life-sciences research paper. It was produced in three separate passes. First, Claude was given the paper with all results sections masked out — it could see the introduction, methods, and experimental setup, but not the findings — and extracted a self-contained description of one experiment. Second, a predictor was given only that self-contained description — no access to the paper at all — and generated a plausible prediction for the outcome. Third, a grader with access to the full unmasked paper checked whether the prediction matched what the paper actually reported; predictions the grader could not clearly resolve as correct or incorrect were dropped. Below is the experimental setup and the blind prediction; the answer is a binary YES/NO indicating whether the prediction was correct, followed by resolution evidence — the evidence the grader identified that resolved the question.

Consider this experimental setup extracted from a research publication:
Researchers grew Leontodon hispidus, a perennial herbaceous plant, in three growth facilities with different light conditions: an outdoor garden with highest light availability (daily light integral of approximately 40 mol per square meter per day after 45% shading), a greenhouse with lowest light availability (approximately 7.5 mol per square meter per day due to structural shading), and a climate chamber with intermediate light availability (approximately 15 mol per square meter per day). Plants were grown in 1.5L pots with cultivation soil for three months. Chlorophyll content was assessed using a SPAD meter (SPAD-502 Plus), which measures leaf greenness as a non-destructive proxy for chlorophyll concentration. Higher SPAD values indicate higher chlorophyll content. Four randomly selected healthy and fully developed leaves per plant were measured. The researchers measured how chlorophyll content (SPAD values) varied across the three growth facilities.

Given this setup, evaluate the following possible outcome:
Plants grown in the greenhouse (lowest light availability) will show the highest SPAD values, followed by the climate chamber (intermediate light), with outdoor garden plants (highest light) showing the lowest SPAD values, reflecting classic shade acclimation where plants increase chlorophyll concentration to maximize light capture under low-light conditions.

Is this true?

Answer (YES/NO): NO